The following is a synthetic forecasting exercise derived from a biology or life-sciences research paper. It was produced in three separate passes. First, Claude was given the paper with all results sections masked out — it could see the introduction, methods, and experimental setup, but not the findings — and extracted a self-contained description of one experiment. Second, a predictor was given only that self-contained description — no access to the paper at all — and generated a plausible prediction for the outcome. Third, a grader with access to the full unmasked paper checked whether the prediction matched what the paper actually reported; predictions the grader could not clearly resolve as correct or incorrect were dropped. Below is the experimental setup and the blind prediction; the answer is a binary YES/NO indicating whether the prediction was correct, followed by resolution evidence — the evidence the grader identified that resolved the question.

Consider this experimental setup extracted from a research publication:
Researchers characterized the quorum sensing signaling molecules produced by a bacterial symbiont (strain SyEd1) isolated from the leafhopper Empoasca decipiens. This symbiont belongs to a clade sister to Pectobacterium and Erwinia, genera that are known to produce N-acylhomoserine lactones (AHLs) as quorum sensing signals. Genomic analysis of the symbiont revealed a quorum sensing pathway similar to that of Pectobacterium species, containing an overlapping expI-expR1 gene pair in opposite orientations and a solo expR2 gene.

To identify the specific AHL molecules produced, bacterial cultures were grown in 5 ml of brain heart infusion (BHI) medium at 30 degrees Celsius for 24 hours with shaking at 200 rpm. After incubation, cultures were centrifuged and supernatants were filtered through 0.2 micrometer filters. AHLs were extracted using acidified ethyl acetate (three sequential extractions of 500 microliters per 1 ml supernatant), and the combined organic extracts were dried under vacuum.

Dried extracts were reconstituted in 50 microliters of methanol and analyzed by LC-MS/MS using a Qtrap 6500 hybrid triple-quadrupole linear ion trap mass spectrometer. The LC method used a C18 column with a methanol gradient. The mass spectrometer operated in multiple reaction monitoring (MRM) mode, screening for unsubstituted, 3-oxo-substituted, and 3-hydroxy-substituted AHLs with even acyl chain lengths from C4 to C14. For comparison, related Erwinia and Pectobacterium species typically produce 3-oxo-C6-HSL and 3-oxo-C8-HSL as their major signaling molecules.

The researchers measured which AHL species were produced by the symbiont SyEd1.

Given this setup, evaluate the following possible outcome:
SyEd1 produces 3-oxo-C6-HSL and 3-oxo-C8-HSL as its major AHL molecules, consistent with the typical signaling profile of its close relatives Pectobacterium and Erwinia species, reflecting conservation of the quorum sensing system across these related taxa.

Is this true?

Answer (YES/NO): NO